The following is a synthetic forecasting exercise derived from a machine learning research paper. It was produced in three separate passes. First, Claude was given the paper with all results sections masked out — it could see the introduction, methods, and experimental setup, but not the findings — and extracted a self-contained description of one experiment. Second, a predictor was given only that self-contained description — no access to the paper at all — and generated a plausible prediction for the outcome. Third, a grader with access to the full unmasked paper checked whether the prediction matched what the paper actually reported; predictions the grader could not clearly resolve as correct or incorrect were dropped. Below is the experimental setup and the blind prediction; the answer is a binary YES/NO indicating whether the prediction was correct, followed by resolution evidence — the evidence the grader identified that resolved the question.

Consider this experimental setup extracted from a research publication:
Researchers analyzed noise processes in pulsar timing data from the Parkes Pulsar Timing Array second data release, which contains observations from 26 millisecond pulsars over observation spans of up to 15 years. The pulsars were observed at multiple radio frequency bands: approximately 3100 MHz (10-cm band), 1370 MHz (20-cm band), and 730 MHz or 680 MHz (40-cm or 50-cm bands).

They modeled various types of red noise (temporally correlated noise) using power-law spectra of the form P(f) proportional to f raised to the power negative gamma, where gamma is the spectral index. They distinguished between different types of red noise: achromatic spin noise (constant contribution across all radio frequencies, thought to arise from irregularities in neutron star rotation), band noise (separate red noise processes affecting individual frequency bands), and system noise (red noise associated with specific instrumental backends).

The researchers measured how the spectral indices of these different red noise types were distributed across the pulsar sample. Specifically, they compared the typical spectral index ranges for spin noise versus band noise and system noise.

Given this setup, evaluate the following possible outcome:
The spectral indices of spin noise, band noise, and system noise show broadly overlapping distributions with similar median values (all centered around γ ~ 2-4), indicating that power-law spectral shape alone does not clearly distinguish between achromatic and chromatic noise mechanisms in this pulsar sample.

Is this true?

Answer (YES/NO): NO